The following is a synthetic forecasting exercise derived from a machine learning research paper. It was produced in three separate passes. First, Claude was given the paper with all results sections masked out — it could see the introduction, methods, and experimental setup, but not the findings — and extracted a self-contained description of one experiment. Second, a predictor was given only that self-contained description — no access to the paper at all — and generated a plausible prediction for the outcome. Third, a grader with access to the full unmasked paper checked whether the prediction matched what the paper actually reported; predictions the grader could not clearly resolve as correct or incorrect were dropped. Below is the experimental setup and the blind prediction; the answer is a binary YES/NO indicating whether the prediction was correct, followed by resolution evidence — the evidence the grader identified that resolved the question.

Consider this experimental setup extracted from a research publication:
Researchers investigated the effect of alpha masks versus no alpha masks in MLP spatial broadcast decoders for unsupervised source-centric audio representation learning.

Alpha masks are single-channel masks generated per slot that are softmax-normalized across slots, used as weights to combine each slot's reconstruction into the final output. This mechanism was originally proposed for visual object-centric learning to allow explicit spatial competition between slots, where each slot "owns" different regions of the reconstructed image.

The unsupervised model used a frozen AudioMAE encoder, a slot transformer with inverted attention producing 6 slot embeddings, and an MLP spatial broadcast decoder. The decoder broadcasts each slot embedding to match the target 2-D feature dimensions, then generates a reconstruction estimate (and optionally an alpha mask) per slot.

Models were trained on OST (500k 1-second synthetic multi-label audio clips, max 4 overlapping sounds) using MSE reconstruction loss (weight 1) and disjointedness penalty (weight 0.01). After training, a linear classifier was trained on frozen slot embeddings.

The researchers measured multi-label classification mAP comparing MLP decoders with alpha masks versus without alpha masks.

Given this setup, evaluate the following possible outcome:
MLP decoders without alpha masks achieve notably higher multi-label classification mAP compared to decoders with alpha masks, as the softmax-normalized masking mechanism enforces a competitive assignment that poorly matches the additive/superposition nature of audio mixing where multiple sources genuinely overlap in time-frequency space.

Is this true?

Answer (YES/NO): YES